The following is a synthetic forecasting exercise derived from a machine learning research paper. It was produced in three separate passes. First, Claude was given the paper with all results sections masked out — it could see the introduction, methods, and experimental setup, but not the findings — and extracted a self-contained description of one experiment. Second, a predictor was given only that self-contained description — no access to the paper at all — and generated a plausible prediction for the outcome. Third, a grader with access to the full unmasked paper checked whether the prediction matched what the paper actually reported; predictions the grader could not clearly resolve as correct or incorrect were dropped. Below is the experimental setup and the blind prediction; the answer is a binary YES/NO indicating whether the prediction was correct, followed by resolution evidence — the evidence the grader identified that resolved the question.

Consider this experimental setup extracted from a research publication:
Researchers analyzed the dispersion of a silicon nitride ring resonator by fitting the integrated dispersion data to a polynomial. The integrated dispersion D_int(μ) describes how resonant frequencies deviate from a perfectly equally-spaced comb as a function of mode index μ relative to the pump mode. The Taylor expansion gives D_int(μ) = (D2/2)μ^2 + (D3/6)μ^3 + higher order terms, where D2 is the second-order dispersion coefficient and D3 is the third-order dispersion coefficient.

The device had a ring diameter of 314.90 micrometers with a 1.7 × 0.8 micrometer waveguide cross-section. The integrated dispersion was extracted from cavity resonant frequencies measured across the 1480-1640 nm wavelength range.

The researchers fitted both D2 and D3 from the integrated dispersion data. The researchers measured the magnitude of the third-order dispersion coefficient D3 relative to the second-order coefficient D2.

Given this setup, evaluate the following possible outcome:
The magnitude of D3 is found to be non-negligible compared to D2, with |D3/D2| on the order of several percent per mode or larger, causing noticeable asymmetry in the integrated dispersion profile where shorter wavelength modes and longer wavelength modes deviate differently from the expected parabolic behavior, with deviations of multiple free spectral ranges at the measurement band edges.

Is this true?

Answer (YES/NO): NO